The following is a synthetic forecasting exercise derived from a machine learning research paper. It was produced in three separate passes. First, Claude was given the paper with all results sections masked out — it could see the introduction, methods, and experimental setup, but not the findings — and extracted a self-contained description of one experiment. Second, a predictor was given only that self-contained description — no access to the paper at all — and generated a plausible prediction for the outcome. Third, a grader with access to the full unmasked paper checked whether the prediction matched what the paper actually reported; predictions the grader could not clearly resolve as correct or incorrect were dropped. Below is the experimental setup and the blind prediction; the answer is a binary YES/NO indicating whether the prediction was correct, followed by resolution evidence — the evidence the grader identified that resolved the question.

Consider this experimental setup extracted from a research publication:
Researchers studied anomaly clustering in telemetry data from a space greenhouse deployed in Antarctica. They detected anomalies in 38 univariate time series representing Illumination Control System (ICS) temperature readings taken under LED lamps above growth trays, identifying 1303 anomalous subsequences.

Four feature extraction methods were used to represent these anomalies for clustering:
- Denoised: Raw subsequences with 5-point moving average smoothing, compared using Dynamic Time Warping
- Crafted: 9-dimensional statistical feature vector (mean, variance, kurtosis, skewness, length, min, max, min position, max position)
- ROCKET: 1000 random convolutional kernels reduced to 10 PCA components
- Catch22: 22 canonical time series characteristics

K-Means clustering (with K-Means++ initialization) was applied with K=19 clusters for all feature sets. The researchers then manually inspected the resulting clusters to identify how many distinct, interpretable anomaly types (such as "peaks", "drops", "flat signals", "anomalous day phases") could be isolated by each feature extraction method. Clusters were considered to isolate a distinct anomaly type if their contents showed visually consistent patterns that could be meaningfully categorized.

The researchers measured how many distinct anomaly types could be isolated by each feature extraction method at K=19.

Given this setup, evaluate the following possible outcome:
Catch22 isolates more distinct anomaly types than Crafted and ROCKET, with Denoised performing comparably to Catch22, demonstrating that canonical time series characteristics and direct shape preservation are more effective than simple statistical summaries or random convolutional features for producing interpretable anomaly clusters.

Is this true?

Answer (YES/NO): NO